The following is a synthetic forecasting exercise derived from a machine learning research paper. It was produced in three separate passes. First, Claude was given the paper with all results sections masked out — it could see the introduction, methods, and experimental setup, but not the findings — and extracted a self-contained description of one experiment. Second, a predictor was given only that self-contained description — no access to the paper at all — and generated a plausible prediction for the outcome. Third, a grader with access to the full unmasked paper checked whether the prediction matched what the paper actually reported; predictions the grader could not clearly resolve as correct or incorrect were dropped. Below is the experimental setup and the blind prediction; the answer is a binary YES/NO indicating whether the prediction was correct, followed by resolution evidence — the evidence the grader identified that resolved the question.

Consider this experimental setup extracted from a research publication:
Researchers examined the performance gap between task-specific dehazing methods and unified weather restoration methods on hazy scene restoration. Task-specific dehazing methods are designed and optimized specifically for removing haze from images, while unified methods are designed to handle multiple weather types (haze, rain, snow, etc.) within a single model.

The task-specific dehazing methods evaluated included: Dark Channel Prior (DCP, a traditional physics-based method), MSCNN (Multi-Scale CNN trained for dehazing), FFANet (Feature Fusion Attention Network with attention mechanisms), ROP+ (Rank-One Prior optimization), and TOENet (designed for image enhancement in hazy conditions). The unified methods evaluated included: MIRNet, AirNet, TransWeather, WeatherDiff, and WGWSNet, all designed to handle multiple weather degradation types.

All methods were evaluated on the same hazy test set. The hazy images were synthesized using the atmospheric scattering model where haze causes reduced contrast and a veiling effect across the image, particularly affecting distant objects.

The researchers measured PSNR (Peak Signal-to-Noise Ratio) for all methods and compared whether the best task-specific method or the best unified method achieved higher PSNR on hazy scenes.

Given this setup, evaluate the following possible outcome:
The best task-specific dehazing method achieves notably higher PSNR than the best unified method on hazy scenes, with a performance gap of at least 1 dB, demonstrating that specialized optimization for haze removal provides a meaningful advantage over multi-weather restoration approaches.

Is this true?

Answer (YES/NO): NO